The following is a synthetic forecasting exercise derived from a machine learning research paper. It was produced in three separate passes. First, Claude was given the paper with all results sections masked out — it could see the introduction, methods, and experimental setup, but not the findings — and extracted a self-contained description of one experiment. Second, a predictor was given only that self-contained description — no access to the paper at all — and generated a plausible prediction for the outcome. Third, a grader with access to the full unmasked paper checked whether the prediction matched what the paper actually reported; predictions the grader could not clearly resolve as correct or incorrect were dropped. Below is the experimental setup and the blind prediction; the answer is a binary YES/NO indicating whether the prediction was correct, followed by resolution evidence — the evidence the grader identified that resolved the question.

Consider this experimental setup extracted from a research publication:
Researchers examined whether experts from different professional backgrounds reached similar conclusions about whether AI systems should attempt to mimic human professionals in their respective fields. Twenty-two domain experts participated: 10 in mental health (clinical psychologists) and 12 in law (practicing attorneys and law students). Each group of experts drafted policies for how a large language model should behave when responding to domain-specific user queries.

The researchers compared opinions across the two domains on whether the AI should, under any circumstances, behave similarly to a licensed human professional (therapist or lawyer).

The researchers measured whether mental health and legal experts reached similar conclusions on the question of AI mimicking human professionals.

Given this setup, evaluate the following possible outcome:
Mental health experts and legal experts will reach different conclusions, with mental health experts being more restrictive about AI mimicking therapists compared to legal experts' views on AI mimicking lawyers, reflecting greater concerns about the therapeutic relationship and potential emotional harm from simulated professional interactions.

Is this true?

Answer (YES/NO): NO